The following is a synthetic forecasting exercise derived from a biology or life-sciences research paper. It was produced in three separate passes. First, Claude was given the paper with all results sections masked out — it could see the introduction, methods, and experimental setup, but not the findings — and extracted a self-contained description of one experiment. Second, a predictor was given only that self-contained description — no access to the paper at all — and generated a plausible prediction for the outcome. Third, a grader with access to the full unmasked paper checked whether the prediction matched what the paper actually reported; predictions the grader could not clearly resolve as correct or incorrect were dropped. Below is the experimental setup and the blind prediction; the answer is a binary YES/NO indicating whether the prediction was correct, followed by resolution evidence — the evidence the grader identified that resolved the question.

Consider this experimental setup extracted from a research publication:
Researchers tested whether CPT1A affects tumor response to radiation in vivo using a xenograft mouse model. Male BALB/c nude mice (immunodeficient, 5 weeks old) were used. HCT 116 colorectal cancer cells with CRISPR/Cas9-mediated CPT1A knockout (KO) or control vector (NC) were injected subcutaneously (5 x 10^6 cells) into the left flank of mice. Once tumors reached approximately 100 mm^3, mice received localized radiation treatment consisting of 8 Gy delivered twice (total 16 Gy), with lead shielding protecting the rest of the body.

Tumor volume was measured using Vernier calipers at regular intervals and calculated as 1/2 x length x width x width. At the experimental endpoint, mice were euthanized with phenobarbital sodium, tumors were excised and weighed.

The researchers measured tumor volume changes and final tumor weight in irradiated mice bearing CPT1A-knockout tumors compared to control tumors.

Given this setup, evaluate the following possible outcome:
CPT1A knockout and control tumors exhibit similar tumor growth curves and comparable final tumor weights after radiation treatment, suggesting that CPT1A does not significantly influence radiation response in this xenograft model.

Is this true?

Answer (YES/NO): NO